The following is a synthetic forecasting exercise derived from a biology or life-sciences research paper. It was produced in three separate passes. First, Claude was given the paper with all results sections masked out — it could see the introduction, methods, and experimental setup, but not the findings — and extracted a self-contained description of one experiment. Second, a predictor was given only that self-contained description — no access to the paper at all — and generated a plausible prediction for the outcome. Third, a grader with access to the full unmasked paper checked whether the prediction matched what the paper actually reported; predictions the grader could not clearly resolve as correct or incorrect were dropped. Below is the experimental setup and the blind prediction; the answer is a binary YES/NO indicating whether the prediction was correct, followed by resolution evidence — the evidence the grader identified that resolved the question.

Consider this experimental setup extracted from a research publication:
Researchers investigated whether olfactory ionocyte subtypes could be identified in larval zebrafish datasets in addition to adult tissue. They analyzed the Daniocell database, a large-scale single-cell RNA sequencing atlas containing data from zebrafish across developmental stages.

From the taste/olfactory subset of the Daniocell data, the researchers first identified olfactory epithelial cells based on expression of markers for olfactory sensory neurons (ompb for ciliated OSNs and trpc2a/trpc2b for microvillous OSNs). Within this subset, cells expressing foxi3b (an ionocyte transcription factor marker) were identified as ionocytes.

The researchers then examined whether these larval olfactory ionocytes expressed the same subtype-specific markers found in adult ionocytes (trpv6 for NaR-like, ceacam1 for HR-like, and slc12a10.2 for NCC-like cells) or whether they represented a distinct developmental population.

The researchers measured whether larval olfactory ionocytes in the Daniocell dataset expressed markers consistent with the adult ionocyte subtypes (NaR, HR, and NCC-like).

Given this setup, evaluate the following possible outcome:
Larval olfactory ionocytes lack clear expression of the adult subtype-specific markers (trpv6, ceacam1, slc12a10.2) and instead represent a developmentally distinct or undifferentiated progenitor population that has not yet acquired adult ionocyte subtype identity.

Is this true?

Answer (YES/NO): NO